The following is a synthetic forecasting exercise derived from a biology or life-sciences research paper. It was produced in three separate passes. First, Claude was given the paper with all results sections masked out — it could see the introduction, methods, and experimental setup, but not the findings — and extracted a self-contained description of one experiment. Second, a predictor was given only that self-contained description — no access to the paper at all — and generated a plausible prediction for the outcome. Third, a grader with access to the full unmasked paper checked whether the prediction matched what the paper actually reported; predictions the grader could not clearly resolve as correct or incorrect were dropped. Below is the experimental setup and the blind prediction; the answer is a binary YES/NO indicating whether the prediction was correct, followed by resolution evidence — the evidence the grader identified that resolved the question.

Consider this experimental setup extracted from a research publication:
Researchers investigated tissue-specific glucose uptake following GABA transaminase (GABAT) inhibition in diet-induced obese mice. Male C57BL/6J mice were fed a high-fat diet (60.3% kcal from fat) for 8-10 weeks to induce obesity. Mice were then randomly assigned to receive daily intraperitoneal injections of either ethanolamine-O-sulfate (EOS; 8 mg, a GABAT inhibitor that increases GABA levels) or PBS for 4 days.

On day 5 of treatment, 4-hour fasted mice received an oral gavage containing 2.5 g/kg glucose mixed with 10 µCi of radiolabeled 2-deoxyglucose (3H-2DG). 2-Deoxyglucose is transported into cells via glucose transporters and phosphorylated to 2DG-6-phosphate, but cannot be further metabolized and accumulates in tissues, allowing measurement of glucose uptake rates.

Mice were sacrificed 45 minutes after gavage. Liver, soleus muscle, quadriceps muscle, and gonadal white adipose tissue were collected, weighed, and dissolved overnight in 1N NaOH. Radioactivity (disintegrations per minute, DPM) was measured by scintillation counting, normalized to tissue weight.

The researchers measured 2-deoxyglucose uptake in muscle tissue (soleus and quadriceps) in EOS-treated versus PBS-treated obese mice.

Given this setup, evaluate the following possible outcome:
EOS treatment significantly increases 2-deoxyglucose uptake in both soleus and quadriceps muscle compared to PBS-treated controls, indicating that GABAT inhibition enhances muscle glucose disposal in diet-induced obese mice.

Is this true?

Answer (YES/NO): NO